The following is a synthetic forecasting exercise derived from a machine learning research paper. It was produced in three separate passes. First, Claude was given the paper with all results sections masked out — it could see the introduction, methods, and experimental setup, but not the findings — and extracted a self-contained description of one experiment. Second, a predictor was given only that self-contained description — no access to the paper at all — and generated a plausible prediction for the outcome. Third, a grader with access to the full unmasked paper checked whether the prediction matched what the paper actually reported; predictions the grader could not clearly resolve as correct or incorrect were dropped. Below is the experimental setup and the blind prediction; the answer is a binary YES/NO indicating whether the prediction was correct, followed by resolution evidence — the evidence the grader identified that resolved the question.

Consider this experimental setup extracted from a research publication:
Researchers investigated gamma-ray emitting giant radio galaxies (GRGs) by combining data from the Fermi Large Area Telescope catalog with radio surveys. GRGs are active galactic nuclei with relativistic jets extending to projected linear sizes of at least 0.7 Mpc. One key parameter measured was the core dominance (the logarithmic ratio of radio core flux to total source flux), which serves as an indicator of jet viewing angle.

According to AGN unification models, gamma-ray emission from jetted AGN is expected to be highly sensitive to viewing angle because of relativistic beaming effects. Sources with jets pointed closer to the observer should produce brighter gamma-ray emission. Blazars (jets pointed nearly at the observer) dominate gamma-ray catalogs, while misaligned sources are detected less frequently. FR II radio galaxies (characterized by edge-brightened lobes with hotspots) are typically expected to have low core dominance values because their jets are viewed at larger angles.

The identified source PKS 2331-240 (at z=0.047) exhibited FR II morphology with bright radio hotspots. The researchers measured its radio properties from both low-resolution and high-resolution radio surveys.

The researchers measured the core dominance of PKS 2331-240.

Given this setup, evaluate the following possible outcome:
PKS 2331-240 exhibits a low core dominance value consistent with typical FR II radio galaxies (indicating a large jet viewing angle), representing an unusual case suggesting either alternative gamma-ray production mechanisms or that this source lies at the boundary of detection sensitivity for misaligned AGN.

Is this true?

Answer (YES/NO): NO